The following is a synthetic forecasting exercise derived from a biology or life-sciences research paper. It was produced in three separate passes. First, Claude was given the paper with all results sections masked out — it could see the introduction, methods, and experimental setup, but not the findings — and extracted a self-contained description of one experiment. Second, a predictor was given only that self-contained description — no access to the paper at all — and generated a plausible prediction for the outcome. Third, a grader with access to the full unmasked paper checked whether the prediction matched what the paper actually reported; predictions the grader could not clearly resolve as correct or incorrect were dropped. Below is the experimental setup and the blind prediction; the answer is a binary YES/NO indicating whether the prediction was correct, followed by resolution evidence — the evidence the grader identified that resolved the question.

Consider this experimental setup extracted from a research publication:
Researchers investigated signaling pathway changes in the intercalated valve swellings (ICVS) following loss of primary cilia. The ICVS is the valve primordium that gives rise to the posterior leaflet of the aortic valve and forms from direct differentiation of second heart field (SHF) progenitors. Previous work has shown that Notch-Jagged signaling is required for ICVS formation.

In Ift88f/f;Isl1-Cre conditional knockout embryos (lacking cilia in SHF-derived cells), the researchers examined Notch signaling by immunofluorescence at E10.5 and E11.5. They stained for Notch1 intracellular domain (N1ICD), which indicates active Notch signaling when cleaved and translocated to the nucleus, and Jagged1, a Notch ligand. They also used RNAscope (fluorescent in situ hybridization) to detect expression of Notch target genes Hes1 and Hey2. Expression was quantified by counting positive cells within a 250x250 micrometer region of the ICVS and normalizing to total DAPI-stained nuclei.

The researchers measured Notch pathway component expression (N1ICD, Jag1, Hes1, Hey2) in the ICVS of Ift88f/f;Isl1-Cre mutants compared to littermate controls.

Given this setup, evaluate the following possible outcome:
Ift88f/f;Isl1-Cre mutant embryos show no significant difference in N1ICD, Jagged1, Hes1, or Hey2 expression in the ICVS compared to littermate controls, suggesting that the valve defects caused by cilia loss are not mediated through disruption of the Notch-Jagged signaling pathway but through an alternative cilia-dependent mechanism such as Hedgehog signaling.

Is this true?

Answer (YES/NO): NO